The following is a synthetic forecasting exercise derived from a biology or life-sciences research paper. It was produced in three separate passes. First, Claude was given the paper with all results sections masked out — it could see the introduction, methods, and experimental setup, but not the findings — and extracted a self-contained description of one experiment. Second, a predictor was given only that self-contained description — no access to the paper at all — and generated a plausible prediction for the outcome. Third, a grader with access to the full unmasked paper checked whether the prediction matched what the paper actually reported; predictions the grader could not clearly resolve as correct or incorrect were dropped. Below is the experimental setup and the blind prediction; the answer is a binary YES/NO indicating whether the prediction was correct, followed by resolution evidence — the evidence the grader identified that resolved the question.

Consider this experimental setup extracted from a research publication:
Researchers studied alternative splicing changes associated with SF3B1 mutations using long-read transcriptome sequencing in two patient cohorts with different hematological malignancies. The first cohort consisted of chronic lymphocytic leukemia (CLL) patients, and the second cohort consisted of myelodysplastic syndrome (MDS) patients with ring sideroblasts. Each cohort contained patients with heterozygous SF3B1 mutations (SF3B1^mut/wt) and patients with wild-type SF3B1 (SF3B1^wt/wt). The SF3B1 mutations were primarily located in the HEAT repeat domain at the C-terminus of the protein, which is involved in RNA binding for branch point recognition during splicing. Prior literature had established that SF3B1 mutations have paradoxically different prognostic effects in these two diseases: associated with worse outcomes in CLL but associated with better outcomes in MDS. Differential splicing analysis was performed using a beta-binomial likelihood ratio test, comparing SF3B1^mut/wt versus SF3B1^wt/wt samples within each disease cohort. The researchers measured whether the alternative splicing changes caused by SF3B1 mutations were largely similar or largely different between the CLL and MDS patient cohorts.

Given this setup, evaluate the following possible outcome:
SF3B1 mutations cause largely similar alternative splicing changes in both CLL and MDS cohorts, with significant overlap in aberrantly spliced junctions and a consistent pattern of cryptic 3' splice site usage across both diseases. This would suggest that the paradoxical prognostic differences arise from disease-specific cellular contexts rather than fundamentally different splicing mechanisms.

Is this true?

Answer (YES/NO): NO